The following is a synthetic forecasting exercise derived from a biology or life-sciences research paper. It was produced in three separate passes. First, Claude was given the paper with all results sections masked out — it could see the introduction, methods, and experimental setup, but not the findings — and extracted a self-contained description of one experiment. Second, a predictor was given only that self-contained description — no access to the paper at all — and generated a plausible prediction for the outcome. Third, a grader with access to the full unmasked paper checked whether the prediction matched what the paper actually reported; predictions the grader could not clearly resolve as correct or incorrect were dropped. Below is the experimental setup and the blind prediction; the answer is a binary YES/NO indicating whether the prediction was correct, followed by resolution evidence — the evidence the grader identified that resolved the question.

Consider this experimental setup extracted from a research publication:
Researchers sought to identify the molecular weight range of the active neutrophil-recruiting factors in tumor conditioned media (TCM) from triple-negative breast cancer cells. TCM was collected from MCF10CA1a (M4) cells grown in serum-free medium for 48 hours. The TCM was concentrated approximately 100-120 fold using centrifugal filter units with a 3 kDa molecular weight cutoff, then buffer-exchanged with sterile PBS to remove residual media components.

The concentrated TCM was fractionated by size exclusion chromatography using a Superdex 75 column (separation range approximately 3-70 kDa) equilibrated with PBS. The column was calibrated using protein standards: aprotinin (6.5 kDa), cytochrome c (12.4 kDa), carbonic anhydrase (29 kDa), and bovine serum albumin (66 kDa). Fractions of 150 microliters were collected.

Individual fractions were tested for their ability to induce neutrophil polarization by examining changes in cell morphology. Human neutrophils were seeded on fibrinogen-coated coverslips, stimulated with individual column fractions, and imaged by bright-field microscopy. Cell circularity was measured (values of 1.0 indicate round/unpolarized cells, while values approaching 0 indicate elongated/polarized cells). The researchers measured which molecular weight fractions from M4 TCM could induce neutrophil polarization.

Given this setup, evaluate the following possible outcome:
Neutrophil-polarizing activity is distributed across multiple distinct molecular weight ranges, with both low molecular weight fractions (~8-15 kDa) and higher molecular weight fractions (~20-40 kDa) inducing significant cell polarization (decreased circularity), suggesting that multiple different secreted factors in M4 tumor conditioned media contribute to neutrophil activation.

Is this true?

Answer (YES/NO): NO